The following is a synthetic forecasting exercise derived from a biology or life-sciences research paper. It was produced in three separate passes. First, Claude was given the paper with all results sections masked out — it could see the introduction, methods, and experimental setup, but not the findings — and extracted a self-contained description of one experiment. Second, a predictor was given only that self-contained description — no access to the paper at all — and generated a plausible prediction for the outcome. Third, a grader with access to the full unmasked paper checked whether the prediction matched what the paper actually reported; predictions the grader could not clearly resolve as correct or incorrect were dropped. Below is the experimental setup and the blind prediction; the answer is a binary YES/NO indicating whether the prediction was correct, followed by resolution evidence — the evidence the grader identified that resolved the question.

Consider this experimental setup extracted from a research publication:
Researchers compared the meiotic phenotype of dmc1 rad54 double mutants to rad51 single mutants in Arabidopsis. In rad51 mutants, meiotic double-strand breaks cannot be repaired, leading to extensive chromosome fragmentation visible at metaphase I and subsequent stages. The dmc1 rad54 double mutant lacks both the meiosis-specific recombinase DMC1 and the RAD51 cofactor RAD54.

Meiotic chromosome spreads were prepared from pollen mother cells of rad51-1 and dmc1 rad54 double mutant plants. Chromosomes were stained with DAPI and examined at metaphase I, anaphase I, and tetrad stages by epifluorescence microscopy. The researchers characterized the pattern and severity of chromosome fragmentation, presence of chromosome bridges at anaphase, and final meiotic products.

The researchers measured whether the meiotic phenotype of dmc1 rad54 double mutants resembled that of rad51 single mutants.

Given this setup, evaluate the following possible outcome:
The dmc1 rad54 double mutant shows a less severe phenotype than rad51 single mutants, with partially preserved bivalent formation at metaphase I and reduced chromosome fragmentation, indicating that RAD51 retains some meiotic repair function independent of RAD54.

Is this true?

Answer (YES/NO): NO